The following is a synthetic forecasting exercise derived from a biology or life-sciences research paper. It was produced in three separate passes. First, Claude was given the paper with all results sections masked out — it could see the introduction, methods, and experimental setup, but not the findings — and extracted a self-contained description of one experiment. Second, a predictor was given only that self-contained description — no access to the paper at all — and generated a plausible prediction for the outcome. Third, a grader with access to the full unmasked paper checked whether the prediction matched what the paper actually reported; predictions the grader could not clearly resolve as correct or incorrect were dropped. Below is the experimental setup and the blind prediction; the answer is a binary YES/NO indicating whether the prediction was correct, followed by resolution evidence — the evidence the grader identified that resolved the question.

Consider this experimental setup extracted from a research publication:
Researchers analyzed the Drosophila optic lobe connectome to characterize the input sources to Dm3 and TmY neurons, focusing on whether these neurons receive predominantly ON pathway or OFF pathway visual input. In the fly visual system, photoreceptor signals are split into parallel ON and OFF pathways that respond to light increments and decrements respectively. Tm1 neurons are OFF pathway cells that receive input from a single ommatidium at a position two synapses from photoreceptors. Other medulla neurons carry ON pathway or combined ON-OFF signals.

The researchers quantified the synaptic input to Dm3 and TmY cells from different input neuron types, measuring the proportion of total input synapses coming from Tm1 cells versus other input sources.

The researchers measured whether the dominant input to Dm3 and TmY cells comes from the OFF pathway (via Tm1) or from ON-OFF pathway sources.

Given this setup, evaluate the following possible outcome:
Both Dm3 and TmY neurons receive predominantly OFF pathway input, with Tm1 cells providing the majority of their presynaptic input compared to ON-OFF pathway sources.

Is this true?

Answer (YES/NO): YES